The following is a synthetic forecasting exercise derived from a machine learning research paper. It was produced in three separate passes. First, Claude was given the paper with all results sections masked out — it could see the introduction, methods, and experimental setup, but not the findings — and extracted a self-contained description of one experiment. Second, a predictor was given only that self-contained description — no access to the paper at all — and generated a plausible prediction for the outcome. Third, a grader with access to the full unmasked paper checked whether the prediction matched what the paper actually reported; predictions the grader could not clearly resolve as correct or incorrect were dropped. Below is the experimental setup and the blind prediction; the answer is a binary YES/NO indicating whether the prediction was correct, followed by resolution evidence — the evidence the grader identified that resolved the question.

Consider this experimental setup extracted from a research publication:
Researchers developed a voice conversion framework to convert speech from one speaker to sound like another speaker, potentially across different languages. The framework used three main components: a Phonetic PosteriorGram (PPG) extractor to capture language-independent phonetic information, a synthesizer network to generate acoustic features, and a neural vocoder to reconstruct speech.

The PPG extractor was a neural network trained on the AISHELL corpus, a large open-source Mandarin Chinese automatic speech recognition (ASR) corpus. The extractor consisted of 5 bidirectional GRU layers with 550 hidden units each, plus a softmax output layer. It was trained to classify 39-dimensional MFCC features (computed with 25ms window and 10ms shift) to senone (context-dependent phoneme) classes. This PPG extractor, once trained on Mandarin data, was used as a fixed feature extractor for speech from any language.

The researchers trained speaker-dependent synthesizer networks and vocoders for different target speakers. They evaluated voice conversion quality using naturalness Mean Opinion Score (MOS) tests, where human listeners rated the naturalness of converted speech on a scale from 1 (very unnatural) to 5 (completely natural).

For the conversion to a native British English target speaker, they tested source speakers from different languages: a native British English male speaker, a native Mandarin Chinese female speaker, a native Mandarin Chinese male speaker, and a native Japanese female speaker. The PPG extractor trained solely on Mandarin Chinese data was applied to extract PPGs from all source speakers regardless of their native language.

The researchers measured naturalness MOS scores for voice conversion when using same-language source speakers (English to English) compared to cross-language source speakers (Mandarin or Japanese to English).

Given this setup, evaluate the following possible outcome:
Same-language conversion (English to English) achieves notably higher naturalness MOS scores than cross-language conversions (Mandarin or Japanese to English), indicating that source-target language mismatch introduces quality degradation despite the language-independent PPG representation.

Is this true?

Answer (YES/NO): YES